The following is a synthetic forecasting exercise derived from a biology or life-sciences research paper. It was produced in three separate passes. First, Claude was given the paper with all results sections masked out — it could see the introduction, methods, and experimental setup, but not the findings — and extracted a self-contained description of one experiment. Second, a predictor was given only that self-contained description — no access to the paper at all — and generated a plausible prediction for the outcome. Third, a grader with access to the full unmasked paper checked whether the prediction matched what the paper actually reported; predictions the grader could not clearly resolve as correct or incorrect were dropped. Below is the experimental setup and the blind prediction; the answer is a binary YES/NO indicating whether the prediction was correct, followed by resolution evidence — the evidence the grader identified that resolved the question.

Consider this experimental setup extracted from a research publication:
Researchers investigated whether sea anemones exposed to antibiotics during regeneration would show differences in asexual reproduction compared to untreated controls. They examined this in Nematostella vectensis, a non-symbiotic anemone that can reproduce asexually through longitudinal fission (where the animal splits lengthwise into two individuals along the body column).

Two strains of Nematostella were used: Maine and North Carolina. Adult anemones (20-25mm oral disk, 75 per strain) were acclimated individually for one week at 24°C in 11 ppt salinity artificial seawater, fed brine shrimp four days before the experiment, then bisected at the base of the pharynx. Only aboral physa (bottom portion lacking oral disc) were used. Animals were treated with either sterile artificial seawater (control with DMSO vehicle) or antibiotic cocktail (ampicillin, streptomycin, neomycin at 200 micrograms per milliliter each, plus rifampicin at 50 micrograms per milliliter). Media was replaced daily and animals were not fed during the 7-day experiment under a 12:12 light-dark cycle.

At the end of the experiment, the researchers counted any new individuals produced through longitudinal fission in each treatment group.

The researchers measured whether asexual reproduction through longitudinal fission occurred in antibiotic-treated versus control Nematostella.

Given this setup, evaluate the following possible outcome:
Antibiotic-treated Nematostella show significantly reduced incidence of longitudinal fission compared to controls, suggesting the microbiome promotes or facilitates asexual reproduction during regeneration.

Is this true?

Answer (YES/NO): NO